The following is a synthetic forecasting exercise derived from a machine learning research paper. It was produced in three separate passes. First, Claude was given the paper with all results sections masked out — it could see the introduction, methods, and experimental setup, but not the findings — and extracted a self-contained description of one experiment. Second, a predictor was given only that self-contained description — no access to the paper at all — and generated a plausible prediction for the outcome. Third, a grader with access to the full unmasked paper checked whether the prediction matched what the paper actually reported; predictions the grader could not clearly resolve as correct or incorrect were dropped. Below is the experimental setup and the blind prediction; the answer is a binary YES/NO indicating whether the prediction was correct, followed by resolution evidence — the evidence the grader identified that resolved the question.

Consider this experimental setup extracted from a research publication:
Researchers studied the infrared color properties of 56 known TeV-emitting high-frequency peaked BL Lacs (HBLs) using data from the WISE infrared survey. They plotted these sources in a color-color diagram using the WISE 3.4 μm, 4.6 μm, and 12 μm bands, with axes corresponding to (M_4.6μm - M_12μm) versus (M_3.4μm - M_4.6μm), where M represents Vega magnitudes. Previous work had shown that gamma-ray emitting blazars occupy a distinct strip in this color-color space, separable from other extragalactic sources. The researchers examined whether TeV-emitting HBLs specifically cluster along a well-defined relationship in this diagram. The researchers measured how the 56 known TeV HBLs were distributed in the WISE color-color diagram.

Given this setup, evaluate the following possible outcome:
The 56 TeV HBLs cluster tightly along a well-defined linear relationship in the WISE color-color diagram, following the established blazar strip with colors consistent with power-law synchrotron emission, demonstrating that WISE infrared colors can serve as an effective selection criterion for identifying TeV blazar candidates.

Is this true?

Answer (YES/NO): YES